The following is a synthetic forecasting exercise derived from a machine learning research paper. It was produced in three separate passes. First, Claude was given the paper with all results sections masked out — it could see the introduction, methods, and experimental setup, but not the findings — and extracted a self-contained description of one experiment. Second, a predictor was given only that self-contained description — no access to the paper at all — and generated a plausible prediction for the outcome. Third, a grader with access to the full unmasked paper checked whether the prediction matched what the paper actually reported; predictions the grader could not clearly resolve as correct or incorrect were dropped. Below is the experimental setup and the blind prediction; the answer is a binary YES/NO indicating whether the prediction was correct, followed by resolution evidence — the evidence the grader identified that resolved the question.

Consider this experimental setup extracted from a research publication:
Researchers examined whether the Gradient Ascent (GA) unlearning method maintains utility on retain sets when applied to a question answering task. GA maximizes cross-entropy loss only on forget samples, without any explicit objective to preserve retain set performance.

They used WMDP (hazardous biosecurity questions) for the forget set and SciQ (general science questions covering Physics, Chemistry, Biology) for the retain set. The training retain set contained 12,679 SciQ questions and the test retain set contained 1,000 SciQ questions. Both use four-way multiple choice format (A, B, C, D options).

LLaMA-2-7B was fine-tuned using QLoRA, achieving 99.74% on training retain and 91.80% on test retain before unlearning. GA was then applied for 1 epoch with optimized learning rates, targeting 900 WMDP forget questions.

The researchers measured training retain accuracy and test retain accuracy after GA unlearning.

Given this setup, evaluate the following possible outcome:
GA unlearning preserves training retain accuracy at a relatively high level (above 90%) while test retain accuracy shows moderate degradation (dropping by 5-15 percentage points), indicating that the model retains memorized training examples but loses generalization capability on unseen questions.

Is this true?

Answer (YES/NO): NO